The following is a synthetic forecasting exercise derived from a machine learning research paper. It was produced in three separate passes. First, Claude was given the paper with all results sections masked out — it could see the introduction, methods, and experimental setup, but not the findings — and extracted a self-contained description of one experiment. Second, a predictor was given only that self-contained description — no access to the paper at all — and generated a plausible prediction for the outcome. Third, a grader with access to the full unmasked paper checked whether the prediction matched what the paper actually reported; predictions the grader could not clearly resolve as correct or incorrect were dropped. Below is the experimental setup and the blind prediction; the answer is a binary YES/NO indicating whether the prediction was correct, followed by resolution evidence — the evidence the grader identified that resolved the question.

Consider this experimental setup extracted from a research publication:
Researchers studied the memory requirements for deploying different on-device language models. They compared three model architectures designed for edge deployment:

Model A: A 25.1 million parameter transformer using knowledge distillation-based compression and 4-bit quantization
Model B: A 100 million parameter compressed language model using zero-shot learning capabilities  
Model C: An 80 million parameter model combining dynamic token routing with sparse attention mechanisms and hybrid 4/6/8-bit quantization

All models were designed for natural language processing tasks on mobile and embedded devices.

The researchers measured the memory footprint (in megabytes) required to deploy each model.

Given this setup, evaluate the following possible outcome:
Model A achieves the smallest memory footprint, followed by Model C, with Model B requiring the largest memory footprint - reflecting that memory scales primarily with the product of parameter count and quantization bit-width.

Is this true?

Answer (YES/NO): NO